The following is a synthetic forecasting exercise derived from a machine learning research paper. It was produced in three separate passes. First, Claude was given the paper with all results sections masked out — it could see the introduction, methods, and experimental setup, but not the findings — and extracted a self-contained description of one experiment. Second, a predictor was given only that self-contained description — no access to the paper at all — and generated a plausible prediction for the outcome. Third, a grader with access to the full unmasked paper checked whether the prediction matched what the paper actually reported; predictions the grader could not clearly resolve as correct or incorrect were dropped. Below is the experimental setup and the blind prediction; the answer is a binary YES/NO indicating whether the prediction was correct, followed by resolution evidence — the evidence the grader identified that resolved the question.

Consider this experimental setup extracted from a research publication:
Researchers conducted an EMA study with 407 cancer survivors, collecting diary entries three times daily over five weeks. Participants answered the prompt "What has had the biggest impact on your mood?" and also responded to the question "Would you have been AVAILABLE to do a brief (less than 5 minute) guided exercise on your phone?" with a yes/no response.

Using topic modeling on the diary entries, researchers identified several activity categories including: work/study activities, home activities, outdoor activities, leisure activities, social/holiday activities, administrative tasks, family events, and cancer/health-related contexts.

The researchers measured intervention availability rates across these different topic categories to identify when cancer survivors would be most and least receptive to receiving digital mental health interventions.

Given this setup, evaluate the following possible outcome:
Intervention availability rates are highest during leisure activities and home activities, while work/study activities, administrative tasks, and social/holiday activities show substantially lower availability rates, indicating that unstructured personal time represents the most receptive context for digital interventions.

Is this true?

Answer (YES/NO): NO